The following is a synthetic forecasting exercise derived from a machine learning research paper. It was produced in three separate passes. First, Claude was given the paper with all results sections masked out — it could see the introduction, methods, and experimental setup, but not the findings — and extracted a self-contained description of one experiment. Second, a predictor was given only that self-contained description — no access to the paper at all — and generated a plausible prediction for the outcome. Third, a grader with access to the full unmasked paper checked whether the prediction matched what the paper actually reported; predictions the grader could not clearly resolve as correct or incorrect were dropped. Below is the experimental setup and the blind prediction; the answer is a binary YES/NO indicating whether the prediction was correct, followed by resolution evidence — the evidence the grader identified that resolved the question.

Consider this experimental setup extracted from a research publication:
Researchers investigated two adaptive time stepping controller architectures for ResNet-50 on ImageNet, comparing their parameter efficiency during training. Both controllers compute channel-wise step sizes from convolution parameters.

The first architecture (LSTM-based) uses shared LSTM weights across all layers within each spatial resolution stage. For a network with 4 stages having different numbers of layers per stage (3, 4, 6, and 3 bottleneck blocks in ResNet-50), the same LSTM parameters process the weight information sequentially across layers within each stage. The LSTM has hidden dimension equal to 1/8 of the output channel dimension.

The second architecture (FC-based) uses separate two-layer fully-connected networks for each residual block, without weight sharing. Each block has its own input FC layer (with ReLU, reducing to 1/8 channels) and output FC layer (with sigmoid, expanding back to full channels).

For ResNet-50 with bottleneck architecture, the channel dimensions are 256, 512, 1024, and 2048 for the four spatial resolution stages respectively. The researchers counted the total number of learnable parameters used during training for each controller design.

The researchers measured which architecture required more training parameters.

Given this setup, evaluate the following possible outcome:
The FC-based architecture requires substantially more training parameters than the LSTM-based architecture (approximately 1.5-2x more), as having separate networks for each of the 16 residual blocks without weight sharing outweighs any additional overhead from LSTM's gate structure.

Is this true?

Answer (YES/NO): NO